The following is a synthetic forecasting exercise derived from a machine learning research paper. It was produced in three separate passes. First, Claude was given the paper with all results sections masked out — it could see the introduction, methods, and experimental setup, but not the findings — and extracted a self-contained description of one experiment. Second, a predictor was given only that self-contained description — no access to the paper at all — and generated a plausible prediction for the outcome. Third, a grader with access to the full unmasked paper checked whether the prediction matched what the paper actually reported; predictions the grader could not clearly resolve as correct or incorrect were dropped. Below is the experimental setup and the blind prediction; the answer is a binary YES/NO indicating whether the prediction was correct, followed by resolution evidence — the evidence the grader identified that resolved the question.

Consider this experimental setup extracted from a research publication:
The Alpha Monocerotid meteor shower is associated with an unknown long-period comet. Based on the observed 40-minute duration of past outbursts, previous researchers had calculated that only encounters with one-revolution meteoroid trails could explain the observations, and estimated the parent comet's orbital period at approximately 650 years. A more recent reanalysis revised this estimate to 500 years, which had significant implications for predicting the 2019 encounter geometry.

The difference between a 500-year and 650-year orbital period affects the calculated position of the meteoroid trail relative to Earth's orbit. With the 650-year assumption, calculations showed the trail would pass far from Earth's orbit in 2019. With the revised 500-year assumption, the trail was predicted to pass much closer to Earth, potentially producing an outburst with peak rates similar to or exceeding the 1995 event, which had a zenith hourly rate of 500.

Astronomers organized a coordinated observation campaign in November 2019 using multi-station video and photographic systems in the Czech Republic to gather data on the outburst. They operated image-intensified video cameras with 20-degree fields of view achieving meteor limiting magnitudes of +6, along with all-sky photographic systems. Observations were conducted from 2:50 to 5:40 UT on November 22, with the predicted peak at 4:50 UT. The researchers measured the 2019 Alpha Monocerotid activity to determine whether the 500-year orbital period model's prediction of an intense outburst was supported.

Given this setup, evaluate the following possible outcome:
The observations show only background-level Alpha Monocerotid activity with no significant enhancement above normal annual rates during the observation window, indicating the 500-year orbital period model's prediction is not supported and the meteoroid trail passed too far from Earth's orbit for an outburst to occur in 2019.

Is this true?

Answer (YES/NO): NO